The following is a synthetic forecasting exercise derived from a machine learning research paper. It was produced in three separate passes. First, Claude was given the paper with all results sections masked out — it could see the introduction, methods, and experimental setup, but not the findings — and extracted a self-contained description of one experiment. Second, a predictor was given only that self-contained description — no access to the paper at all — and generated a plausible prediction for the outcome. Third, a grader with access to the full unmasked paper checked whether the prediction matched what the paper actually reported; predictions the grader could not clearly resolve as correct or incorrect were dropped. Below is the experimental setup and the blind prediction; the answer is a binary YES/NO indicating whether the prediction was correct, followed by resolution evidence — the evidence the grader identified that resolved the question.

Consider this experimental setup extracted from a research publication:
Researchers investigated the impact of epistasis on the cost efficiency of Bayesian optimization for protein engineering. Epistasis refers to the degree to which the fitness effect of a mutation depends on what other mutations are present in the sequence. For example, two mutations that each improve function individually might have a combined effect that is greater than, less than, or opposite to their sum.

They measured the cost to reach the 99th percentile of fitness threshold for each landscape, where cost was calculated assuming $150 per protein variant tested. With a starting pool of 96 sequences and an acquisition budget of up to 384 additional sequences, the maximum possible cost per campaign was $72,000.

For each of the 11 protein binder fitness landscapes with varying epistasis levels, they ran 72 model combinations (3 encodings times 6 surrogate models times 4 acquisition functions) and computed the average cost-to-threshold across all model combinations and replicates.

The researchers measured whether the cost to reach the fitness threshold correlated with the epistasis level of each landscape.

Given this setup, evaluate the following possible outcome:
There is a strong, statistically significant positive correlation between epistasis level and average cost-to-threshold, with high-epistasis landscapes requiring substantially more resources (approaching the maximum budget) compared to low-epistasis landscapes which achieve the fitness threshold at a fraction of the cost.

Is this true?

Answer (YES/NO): NO